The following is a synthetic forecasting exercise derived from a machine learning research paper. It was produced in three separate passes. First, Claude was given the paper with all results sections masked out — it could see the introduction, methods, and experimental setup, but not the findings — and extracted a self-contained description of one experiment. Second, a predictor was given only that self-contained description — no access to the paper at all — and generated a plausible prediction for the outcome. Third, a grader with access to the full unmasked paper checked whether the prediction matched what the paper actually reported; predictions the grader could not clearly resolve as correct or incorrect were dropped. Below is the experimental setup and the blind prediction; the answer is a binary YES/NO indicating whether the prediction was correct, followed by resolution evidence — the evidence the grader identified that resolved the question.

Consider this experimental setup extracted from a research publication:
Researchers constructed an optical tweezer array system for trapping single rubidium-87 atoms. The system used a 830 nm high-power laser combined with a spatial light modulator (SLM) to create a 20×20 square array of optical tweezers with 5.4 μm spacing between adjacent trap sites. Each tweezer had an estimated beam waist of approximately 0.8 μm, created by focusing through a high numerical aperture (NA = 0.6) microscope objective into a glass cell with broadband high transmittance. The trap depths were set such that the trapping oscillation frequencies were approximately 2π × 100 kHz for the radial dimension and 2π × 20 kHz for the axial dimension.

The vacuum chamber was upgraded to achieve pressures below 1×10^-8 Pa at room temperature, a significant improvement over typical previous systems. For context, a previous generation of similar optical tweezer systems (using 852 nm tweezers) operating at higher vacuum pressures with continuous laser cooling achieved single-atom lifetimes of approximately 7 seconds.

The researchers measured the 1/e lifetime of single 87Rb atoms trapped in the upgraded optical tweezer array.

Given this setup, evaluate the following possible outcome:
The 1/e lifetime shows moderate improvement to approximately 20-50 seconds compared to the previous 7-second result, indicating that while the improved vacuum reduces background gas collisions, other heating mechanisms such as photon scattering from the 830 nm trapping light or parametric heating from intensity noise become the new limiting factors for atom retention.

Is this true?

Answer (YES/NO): YES